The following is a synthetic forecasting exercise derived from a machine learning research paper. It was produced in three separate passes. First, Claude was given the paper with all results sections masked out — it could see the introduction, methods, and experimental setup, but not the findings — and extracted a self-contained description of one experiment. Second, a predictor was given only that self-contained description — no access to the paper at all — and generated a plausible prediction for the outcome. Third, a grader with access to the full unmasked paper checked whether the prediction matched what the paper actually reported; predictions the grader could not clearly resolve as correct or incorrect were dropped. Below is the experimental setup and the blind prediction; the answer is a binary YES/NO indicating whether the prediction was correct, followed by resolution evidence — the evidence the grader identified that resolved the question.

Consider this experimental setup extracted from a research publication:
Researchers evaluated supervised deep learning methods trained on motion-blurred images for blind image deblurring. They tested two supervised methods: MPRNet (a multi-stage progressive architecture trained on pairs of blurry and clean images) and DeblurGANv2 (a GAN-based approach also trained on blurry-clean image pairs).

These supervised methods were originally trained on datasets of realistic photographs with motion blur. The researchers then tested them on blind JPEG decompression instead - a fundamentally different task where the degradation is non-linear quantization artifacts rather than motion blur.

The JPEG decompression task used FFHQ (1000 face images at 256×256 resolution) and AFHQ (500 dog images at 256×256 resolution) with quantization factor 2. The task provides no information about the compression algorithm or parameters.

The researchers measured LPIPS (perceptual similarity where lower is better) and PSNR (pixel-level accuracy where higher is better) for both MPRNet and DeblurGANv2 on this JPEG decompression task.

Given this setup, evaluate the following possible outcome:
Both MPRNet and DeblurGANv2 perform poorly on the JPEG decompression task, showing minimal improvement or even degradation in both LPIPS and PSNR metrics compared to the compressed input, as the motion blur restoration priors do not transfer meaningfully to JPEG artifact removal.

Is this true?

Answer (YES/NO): NO